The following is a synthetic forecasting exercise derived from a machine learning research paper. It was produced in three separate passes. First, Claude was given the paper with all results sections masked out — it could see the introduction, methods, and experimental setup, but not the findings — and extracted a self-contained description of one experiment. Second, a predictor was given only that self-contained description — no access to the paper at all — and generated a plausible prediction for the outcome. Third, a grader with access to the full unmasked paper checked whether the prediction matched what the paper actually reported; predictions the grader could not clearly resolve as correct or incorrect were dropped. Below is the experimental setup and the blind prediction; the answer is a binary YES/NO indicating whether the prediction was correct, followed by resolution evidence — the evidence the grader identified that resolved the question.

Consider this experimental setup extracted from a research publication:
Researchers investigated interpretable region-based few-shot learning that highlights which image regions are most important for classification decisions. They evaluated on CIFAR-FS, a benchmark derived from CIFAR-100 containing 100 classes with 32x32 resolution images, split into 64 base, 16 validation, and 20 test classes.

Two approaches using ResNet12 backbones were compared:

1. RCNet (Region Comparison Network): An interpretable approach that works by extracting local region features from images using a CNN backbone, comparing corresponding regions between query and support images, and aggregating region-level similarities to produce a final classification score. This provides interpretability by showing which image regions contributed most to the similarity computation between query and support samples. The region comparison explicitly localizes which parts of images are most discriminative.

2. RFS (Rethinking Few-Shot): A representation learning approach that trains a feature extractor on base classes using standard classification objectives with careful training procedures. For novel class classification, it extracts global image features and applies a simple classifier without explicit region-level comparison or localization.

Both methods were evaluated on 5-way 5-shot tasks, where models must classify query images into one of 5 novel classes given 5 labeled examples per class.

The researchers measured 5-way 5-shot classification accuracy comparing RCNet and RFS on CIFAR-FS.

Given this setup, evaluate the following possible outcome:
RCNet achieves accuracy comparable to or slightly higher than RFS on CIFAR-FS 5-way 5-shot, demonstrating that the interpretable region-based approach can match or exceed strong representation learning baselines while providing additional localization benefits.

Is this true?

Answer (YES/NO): NO